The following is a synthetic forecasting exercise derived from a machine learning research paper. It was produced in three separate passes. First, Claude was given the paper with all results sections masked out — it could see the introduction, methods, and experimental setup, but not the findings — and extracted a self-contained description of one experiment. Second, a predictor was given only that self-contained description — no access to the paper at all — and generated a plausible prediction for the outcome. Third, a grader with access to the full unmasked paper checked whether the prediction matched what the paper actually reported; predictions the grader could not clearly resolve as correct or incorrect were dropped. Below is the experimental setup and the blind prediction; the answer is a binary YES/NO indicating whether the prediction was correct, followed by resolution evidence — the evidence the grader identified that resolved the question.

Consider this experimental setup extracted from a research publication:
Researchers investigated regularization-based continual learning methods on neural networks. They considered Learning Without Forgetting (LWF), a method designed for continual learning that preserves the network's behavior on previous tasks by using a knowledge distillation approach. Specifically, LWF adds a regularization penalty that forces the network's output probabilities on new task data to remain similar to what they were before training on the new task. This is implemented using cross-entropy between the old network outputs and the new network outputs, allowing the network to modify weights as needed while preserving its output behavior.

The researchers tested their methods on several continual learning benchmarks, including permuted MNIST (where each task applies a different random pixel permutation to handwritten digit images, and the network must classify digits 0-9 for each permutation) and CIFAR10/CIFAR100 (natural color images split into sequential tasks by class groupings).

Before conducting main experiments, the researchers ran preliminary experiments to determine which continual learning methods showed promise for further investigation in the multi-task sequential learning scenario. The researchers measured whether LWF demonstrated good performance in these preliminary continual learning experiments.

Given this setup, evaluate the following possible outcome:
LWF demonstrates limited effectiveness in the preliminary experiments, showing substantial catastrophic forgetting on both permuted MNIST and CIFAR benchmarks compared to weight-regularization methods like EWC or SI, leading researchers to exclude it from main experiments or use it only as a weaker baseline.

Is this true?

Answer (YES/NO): YES